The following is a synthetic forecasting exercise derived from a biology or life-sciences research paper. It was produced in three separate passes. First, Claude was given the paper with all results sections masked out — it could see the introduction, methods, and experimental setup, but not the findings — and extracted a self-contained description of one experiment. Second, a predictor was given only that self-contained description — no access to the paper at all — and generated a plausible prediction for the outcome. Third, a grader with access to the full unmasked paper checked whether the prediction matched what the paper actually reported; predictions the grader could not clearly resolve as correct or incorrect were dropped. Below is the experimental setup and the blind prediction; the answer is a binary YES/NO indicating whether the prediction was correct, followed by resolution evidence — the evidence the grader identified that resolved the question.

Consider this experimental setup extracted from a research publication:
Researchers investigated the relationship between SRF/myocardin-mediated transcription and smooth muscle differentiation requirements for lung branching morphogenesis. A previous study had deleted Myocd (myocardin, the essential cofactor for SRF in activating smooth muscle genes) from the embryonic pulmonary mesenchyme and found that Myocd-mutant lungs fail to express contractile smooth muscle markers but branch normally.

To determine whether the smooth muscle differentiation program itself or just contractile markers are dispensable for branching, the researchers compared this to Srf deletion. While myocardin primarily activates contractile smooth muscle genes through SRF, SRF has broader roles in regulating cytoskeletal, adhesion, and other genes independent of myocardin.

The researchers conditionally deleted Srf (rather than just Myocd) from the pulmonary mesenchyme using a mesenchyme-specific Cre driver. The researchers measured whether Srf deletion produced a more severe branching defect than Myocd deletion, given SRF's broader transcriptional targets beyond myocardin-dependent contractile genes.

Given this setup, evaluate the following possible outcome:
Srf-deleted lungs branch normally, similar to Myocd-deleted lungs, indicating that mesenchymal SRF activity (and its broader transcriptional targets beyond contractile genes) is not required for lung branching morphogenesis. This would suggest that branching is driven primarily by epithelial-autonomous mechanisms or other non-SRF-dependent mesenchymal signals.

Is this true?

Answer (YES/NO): YES